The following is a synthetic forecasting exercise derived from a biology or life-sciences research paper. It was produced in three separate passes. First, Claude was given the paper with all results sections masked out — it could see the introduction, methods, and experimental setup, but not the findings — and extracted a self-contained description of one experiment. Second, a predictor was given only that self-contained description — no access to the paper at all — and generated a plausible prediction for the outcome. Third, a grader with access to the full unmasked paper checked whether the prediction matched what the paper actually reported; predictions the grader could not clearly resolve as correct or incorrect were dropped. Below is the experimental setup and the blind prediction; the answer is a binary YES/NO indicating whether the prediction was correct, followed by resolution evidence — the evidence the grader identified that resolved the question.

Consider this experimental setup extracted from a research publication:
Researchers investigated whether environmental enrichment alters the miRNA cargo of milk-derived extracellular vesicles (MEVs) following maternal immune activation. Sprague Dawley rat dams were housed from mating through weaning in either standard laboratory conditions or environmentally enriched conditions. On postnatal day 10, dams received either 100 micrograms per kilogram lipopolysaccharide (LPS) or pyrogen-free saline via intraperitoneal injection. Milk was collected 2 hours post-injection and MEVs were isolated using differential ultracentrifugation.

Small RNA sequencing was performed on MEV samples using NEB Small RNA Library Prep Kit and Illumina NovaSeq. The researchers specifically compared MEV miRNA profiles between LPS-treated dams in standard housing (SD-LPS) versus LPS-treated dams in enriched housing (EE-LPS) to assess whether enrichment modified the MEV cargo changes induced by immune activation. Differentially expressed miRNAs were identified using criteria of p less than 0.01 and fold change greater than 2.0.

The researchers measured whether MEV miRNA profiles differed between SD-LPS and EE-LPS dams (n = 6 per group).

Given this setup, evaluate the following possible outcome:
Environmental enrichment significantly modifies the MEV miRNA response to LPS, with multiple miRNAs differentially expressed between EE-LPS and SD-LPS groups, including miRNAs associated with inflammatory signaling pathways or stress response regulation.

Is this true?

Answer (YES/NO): NO